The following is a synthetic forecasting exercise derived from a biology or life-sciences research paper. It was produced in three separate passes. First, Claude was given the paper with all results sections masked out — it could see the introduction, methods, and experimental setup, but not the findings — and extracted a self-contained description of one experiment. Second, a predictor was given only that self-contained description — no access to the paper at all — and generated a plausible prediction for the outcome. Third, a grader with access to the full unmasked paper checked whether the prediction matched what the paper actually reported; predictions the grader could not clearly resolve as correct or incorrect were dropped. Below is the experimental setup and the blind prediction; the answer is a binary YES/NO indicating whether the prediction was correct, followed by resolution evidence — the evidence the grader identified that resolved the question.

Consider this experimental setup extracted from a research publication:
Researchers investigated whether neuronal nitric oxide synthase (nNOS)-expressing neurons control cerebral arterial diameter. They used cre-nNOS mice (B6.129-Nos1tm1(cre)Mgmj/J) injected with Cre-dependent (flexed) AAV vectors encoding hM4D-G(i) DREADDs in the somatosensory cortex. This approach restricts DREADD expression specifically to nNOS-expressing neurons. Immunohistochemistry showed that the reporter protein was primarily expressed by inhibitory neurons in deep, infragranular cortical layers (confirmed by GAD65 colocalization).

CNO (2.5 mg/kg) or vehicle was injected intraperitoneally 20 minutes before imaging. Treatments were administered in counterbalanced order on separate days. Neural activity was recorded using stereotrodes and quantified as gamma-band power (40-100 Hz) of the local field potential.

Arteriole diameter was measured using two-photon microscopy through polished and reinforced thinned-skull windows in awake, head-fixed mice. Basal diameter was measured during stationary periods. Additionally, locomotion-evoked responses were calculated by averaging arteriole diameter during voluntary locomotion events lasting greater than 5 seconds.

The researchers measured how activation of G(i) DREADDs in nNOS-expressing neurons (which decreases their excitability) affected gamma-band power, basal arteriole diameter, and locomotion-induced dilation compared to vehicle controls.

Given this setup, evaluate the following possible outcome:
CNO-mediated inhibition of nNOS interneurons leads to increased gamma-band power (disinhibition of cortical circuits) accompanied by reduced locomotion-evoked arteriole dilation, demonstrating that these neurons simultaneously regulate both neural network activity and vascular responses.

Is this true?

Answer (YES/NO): NO